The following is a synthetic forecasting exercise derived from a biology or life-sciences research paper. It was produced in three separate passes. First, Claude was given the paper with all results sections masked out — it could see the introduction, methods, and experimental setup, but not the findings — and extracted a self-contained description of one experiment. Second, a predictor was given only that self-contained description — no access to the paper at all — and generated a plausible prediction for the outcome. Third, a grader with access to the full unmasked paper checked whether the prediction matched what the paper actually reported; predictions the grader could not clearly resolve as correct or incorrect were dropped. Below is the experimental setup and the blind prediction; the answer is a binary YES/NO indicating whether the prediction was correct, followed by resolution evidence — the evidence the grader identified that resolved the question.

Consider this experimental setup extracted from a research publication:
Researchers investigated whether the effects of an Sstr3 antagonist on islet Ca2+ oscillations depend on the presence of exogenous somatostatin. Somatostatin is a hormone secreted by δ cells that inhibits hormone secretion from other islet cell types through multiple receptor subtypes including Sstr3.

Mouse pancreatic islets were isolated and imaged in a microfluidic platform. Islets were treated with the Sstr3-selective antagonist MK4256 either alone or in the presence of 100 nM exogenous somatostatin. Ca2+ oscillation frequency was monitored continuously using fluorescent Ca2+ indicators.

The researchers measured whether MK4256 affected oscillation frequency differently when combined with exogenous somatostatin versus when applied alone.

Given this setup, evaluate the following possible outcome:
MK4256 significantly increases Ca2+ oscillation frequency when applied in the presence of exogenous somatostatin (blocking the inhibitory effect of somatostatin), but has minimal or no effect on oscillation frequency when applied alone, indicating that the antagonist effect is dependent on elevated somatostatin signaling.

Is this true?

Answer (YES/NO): YES